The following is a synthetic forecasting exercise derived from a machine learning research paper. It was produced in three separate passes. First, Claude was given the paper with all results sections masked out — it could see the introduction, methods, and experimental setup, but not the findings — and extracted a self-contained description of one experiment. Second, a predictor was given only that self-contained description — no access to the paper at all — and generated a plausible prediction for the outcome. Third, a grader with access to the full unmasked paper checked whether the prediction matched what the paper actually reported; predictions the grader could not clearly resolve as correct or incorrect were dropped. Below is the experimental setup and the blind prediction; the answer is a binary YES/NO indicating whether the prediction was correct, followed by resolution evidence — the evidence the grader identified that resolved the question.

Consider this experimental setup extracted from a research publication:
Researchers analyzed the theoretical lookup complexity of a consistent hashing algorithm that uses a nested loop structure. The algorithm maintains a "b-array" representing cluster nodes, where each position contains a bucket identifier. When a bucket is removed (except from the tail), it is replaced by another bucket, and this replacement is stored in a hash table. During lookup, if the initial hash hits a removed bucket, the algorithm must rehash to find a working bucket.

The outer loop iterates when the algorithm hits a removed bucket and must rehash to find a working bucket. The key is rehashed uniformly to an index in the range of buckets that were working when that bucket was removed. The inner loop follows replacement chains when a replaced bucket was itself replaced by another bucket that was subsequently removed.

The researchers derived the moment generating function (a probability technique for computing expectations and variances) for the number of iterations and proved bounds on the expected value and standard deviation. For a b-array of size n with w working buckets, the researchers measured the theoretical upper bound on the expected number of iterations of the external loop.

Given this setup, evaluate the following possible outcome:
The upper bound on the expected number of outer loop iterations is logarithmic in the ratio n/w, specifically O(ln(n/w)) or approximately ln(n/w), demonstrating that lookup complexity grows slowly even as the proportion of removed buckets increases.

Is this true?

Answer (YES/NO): YES